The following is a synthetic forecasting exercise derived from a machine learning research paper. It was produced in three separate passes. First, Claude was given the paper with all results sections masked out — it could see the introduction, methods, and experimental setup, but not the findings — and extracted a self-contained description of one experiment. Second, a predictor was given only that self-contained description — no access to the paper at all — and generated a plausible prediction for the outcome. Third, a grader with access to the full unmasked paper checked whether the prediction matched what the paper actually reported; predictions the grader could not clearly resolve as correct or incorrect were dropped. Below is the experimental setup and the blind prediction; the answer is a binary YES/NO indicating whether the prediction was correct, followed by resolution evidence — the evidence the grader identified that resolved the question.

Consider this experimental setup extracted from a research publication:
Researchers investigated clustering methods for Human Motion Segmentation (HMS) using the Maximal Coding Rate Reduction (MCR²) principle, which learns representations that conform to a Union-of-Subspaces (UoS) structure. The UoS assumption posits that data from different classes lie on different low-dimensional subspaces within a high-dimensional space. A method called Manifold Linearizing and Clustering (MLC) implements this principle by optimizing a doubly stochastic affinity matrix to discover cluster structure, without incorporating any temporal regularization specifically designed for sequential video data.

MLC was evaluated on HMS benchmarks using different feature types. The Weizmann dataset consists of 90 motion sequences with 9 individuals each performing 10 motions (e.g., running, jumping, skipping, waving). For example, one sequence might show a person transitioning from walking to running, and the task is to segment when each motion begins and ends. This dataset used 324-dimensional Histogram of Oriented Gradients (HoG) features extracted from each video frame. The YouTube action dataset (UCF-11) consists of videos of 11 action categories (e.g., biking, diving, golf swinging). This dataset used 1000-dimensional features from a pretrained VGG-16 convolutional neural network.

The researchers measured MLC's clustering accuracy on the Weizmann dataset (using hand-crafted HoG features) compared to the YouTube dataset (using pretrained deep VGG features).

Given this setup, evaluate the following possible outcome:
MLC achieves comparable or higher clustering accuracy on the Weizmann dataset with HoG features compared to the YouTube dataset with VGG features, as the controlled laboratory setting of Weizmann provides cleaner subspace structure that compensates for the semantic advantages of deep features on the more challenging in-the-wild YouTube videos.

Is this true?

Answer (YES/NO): NO